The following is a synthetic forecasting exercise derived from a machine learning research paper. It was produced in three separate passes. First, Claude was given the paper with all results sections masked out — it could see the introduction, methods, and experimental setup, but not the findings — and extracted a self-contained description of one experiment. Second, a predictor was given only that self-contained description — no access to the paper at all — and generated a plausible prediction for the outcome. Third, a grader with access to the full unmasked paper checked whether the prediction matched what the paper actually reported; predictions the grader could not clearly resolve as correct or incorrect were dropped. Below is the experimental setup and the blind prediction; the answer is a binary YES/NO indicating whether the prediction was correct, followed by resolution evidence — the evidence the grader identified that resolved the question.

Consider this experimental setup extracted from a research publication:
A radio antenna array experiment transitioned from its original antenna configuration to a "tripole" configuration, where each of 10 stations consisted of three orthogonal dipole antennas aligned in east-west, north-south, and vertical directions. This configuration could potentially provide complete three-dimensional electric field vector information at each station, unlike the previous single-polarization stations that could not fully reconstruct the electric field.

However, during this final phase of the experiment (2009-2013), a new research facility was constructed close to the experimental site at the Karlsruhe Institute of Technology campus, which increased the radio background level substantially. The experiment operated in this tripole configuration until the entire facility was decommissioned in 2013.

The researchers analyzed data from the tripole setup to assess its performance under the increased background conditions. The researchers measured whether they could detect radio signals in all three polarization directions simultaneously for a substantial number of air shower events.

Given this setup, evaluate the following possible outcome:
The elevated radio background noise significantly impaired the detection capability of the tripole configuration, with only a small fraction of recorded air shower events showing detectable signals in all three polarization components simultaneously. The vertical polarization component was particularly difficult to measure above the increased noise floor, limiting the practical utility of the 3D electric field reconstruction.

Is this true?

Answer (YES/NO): NO